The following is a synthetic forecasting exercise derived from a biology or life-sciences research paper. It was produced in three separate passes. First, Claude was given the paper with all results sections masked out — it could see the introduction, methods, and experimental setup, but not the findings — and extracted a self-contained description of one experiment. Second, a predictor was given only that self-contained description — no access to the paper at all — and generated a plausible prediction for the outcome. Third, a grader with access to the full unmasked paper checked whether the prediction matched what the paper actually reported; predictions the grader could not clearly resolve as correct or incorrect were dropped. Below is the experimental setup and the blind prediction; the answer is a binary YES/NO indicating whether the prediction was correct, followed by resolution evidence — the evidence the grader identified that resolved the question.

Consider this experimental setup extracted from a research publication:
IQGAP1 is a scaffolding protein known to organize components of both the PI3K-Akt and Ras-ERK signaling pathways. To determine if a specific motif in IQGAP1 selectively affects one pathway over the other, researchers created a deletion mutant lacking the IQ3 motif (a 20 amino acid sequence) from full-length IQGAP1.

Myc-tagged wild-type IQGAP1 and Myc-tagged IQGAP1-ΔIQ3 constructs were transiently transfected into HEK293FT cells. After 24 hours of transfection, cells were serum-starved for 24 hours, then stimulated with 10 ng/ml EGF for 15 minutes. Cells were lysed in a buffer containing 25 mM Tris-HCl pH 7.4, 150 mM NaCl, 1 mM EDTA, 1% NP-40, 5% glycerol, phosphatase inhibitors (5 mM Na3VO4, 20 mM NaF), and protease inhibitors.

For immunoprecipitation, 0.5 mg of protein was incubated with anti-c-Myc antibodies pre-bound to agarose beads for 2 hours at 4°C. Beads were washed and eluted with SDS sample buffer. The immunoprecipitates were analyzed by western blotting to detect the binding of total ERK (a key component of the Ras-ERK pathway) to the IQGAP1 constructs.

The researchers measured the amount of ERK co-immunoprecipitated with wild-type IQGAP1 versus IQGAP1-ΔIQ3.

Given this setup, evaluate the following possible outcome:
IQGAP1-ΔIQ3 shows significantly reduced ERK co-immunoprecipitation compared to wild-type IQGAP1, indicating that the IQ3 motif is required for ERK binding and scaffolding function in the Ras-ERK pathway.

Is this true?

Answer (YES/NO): NO